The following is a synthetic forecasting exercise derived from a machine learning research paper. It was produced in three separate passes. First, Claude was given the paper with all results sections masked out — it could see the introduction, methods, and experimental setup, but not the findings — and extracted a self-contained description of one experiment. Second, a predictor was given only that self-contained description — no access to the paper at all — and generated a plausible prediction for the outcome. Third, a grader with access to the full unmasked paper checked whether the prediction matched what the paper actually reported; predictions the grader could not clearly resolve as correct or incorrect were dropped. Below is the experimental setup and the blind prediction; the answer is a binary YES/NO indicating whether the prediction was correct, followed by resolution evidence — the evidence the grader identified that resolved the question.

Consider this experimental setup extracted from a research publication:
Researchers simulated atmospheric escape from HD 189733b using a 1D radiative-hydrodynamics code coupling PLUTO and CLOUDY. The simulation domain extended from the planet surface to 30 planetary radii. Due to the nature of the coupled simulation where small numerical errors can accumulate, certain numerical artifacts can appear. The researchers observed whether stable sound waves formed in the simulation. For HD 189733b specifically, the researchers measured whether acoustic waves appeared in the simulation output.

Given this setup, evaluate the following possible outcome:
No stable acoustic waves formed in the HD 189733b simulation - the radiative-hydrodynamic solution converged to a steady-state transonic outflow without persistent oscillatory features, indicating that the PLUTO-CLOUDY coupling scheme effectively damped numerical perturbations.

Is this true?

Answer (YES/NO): NO